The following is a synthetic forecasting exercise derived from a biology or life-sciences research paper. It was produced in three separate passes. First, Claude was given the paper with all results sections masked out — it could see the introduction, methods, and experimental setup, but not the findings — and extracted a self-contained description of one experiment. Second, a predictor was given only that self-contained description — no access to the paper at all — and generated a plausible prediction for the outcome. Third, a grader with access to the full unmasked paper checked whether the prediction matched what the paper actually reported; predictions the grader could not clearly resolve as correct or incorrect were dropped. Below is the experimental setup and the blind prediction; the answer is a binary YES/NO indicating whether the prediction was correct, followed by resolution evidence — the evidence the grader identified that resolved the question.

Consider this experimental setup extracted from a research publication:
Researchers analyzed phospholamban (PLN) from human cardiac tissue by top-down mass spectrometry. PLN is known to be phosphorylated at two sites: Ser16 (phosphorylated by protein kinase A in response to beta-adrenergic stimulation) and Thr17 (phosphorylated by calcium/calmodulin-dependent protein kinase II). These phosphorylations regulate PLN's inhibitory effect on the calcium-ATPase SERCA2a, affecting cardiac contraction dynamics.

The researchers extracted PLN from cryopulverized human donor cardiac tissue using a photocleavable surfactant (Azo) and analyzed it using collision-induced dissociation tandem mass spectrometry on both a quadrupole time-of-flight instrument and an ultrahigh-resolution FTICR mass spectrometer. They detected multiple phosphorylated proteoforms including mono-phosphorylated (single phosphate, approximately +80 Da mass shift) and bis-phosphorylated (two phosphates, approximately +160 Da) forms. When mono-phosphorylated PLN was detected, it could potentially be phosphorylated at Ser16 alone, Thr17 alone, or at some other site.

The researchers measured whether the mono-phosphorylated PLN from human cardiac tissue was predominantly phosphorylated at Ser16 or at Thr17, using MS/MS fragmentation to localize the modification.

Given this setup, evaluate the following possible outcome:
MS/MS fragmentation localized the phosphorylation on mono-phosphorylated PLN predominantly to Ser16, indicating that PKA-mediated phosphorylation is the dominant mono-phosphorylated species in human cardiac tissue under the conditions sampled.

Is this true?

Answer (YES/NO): NO